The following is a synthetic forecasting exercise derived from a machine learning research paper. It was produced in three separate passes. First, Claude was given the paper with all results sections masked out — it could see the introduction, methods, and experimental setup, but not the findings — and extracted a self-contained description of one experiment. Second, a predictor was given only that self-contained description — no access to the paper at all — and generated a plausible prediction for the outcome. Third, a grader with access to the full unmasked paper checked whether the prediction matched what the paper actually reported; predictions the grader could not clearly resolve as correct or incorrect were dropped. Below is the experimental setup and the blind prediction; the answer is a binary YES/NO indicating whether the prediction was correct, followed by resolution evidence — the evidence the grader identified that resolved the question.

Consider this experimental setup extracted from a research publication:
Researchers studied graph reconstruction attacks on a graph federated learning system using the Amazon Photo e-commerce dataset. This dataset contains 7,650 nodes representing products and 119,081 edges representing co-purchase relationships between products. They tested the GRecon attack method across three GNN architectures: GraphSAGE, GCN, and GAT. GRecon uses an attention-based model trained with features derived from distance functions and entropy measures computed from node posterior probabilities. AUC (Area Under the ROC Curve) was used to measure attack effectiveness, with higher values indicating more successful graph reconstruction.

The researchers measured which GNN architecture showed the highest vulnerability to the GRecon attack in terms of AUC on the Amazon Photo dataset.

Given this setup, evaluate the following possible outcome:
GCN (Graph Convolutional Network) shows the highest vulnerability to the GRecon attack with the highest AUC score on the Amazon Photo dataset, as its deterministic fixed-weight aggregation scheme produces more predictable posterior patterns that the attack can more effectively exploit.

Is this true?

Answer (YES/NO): NO